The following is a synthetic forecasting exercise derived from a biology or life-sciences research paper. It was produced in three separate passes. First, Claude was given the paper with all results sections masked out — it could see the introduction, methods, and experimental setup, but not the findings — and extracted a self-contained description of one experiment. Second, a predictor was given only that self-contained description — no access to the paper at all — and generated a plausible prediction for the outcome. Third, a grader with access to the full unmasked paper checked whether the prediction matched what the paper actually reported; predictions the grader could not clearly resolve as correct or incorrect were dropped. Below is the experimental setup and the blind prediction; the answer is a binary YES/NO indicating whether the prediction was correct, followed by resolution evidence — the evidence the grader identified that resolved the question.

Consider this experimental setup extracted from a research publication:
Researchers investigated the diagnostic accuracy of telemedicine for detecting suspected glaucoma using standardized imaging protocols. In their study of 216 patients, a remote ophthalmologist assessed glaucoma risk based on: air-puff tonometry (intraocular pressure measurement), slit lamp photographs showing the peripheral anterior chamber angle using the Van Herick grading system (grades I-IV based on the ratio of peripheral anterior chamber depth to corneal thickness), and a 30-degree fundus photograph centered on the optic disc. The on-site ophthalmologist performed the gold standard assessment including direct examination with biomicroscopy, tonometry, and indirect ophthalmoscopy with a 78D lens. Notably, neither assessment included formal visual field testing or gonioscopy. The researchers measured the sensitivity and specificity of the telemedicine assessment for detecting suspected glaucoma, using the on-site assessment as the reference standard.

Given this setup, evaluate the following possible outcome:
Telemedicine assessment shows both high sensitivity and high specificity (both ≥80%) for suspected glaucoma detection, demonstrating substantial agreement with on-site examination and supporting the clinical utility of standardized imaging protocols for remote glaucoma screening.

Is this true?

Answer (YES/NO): NO